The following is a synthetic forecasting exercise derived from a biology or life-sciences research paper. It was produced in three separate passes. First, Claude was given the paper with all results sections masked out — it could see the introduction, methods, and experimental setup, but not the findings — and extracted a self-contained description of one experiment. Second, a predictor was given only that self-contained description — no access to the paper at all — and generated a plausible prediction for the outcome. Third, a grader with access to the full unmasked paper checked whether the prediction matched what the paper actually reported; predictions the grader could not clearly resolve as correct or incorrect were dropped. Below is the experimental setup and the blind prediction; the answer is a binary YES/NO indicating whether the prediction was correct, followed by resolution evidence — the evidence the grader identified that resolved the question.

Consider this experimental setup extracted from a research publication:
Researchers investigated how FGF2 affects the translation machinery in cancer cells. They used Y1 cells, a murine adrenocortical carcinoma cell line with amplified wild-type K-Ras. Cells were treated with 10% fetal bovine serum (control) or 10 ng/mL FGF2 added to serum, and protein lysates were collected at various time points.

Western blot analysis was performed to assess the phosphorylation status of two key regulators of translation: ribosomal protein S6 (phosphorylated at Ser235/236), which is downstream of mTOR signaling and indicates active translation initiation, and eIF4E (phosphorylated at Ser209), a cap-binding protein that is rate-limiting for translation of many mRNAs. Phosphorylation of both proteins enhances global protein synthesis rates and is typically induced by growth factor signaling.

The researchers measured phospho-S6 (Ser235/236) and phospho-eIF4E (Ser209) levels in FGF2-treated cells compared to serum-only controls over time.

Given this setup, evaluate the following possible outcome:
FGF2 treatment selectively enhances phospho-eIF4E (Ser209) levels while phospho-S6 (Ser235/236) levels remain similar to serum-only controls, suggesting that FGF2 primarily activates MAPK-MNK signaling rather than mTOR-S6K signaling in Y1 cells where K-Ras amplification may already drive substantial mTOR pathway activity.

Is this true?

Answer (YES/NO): NO